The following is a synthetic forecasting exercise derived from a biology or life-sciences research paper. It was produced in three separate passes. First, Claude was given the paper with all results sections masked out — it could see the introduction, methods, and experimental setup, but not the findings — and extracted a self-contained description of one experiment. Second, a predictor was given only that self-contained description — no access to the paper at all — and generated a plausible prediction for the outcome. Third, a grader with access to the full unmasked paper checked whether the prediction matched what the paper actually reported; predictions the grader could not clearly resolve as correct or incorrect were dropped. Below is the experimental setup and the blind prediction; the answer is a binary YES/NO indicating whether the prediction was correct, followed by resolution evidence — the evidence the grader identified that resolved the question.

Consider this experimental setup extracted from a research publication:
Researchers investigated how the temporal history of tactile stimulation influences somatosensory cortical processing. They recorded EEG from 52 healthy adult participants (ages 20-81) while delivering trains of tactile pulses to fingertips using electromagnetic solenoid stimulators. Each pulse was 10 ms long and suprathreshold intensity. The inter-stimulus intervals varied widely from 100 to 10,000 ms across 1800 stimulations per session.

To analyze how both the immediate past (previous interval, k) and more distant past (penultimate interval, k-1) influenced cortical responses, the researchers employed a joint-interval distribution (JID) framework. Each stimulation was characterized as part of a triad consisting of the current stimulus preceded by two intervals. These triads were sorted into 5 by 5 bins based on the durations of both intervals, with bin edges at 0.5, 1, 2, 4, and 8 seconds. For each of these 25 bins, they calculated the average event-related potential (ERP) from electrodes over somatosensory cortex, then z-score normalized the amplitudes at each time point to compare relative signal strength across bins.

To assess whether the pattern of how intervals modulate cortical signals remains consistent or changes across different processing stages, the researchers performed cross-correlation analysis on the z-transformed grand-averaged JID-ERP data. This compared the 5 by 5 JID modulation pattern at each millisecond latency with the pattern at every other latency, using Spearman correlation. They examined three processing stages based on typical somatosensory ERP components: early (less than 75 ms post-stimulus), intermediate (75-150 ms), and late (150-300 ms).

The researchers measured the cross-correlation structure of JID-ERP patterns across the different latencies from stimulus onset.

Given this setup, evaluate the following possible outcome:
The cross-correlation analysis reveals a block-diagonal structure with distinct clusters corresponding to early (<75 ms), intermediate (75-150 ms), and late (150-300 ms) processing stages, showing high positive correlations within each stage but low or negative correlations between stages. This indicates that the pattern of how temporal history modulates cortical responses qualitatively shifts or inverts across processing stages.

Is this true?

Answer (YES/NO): NO